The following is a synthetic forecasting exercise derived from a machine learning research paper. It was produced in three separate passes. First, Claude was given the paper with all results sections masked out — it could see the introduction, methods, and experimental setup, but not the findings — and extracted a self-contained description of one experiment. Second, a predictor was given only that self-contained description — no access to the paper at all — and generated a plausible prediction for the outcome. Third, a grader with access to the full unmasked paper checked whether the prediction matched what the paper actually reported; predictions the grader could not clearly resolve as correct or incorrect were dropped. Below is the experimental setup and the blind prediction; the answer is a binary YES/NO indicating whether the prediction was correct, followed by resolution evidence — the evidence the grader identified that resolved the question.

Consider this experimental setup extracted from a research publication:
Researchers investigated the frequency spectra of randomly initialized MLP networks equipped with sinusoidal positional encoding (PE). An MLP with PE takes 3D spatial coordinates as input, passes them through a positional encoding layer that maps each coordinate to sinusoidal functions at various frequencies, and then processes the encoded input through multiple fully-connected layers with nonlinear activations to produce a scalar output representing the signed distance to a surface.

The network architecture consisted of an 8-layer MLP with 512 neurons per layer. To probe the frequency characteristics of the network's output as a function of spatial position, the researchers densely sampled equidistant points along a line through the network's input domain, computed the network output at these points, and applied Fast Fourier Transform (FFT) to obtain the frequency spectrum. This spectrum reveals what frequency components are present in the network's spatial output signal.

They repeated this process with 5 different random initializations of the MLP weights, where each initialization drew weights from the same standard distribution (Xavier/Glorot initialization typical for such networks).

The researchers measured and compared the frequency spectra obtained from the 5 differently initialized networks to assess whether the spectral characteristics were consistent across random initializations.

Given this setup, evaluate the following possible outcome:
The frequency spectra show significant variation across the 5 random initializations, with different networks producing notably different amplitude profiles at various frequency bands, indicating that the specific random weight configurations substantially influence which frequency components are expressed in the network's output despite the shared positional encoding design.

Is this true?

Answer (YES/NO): NO